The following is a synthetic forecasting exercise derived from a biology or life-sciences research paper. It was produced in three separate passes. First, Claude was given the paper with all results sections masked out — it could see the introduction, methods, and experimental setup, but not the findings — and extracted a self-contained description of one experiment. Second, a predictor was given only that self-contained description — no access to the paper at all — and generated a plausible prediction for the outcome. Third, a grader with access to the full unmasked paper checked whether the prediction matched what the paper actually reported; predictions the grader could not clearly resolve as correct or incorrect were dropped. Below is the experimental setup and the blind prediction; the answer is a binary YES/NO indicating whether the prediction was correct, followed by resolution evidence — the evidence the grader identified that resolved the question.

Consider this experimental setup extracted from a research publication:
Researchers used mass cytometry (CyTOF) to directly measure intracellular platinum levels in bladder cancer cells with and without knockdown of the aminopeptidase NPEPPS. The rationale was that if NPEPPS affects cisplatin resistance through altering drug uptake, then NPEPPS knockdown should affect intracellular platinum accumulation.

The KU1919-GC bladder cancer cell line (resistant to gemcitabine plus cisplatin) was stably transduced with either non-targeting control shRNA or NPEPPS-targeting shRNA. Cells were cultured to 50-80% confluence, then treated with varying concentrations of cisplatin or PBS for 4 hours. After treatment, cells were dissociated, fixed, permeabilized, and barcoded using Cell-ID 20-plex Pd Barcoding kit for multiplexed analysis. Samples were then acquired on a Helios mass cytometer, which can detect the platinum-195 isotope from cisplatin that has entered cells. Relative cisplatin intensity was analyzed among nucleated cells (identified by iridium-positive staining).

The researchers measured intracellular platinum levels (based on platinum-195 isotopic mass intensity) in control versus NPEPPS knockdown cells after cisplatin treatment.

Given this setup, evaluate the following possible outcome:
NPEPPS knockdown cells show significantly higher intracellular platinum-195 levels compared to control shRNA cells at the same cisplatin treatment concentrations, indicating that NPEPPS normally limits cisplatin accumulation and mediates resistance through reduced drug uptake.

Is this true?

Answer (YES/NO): YES